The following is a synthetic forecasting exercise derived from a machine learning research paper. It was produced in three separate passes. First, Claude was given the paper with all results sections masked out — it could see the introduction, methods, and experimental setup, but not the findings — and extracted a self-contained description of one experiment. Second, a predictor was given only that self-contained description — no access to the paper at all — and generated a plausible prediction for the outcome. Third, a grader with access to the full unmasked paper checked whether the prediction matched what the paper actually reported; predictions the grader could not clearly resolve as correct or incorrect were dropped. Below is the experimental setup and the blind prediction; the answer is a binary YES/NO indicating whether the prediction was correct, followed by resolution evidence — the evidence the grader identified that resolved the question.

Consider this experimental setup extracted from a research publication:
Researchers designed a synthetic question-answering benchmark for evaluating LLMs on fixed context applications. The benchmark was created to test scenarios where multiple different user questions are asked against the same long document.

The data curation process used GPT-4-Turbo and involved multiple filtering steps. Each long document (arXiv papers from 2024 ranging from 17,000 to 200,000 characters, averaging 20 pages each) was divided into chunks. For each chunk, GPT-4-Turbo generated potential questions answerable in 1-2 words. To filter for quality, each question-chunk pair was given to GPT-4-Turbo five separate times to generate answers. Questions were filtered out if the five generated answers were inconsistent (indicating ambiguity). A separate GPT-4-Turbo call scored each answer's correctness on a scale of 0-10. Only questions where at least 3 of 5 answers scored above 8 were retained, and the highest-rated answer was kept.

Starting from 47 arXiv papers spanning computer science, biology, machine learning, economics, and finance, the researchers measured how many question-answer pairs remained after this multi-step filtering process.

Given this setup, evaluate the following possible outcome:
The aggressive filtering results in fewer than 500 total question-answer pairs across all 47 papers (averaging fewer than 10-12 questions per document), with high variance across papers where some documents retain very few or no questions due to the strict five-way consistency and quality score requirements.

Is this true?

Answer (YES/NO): NO